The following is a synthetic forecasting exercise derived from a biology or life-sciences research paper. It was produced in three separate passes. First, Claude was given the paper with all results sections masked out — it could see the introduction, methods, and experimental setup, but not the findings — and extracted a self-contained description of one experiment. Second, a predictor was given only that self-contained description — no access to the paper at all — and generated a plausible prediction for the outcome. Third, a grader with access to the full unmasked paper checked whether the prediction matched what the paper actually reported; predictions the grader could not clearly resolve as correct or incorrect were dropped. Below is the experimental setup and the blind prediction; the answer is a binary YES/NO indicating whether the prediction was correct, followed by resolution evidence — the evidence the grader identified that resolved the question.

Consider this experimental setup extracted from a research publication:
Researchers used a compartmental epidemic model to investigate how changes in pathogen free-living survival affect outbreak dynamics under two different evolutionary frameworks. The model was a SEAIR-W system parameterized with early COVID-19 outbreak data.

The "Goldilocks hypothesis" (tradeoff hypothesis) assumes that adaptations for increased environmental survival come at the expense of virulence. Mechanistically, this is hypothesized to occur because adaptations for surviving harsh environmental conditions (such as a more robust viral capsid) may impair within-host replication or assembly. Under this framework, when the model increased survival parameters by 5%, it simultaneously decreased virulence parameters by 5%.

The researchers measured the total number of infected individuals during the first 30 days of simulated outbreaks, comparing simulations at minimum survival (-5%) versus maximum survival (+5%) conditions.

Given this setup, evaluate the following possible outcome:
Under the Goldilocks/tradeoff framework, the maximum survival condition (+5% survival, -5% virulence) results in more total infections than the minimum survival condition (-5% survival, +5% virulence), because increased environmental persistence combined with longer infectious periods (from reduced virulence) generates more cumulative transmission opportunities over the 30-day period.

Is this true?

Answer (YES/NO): NO